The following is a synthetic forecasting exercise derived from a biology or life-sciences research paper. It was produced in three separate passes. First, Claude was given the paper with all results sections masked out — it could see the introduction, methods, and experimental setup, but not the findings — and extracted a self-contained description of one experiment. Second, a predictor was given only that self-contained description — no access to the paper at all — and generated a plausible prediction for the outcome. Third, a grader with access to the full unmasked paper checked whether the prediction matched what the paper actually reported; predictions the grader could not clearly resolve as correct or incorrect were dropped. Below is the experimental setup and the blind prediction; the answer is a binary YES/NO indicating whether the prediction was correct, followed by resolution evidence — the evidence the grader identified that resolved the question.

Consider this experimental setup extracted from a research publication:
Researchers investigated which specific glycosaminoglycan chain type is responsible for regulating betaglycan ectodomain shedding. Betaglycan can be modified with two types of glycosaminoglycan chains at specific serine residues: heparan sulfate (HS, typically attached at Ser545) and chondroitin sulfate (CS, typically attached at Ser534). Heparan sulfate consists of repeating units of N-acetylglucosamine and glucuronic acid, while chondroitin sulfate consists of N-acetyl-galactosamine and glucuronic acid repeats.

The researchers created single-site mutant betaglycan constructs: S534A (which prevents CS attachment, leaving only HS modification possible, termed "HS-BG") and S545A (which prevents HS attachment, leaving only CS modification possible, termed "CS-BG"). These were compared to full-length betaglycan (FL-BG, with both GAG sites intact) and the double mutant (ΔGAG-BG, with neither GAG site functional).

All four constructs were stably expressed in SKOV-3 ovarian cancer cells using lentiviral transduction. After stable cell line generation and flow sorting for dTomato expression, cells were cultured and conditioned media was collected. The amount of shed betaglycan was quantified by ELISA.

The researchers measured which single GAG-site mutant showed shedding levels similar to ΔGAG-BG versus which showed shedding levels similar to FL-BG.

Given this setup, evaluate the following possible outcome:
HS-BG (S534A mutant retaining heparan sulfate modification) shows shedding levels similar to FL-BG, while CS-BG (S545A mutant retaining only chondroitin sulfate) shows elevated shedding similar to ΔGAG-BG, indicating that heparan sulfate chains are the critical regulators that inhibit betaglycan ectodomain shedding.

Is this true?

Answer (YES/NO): NO